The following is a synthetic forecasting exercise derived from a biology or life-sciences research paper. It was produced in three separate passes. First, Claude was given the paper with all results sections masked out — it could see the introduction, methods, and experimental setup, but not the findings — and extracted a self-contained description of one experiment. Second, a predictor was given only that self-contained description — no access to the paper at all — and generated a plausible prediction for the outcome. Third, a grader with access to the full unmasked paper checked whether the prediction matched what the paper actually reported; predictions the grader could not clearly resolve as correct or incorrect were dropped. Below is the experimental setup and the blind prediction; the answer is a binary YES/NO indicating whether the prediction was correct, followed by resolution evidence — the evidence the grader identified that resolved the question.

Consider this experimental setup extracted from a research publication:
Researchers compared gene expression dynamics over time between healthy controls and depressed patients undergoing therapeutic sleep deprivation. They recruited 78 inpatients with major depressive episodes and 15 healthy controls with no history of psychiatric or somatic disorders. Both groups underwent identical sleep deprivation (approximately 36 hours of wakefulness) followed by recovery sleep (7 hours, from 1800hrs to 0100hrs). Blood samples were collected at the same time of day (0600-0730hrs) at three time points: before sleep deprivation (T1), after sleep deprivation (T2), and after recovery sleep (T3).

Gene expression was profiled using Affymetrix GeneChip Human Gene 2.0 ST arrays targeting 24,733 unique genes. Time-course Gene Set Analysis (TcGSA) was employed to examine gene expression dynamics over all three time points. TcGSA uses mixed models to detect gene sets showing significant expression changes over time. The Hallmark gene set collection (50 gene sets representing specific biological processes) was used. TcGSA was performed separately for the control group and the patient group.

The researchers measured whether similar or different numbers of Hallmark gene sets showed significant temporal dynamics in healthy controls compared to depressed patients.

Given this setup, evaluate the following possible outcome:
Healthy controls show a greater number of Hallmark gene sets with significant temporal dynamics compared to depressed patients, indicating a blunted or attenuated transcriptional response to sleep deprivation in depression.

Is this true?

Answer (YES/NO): NO